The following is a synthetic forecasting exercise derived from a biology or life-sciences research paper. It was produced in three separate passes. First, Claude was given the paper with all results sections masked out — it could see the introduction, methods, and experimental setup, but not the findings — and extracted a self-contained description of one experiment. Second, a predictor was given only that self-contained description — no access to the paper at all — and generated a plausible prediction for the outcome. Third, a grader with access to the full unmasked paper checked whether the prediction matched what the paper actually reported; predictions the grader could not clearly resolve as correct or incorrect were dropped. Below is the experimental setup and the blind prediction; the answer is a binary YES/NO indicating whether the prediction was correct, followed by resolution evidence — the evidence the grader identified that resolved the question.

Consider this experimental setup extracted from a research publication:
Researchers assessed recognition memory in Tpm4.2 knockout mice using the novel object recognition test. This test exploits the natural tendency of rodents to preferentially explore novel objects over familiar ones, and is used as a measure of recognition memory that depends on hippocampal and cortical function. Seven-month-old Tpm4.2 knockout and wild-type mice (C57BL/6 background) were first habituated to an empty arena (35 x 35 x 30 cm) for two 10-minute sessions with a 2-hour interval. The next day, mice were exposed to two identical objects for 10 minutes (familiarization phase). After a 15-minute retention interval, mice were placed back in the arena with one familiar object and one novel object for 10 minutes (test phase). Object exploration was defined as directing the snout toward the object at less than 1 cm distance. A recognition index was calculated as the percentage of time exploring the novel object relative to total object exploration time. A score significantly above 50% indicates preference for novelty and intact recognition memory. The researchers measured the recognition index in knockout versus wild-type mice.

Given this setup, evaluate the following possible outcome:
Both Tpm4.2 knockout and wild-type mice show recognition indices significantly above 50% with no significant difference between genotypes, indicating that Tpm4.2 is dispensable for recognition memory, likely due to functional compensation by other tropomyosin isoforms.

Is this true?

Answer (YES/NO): NO